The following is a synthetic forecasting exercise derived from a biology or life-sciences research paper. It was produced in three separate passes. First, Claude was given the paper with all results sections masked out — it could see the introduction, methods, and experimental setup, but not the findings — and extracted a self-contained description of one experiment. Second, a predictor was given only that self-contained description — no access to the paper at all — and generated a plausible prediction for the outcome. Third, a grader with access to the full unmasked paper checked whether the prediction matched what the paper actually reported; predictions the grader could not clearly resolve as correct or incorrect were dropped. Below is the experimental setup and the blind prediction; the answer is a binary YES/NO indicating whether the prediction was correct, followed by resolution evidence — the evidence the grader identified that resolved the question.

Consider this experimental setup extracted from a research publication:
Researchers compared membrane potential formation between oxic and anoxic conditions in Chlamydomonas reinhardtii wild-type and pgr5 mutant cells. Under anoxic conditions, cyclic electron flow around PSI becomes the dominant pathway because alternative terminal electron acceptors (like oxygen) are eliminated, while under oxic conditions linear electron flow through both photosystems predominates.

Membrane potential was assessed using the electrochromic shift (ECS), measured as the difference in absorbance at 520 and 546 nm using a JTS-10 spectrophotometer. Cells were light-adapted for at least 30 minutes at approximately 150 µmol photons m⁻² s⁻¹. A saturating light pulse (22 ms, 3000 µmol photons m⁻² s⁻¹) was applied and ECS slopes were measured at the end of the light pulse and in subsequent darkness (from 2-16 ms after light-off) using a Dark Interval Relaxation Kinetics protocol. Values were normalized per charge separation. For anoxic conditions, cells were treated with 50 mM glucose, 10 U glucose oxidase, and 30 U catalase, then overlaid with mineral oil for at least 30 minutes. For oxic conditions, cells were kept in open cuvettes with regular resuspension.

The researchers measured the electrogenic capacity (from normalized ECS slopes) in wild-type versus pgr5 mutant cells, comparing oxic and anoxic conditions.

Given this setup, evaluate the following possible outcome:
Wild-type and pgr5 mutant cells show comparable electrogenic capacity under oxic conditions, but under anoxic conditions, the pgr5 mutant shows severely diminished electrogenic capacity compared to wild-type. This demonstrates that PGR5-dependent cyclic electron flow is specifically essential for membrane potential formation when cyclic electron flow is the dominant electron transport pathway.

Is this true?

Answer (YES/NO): YES